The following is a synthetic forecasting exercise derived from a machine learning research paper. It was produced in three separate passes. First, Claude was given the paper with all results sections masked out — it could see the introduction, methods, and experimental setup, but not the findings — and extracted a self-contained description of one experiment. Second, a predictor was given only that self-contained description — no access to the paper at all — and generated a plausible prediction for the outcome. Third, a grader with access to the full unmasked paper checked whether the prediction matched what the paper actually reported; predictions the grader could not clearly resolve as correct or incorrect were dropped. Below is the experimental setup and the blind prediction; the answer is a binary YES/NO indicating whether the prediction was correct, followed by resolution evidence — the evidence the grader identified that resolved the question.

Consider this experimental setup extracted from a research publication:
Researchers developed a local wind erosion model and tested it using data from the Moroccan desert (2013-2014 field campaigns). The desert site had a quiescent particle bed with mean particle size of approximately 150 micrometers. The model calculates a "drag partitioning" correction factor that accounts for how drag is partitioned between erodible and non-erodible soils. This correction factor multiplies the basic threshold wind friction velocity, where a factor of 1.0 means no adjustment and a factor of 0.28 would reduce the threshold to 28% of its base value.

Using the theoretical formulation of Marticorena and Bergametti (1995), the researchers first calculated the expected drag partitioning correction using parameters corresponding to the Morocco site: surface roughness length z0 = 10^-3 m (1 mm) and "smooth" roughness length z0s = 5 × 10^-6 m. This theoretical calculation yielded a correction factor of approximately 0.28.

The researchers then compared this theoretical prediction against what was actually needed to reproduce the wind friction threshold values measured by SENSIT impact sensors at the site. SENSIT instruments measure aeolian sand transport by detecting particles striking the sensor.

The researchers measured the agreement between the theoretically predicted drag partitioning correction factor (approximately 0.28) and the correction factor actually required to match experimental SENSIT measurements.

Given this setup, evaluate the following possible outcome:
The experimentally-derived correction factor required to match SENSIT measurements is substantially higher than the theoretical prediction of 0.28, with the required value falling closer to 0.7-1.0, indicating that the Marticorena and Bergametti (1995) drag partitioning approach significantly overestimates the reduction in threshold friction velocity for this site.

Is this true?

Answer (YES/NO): YES